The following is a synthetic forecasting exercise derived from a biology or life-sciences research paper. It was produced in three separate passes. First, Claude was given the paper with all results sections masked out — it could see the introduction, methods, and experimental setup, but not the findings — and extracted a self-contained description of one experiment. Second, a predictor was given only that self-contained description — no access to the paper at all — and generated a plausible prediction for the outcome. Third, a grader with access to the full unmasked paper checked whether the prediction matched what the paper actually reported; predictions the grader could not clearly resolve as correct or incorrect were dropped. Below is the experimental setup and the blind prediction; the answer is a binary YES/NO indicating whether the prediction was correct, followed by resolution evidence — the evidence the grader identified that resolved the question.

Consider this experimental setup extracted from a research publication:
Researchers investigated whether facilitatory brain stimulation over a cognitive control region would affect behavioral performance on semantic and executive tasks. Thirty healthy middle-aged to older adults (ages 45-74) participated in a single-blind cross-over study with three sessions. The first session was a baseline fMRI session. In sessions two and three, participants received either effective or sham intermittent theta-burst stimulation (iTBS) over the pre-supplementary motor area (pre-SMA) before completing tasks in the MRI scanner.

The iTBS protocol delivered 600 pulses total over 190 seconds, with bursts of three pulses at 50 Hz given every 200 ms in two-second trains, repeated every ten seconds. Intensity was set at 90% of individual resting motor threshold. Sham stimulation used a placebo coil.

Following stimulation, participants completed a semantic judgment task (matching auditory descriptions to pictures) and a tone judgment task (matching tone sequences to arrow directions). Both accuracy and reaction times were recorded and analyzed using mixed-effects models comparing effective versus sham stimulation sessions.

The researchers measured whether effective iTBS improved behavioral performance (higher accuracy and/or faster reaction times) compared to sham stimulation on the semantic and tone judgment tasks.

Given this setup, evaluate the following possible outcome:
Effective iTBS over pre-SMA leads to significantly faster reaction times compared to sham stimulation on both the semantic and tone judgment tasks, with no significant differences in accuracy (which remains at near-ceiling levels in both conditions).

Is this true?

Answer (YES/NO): NO